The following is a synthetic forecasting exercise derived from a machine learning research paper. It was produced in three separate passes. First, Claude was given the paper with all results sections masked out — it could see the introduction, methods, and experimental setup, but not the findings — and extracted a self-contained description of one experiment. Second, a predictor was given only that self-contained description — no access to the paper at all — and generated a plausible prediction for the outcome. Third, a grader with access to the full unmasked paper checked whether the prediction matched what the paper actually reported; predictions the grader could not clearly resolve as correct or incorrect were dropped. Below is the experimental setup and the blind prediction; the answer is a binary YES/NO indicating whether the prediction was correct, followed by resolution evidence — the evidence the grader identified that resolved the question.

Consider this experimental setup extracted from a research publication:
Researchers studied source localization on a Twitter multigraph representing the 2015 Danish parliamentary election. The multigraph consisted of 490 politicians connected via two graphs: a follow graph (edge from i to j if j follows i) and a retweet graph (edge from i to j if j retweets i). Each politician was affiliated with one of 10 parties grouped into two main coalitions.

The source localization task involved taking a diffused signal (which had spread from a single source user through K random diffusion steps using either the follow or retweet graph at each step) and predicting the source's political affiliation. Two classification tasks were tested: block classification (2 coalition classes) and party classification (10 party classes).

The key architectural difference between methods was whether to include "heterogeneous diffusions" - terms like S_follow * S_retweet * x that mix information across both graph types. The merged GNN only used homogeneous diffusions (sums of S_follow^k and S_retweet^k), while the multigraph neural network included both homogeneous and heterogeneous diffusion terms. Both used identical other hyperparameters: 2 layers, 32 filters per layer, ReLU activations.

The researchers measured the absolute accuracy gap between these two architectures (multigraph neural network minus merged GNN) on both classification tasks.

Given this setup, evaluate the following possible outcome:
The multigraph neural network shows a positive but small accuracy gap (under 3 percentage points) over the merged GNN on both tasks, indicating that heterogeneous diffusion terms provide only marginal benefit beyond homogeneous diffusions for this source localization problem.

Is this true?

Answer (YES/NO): NO